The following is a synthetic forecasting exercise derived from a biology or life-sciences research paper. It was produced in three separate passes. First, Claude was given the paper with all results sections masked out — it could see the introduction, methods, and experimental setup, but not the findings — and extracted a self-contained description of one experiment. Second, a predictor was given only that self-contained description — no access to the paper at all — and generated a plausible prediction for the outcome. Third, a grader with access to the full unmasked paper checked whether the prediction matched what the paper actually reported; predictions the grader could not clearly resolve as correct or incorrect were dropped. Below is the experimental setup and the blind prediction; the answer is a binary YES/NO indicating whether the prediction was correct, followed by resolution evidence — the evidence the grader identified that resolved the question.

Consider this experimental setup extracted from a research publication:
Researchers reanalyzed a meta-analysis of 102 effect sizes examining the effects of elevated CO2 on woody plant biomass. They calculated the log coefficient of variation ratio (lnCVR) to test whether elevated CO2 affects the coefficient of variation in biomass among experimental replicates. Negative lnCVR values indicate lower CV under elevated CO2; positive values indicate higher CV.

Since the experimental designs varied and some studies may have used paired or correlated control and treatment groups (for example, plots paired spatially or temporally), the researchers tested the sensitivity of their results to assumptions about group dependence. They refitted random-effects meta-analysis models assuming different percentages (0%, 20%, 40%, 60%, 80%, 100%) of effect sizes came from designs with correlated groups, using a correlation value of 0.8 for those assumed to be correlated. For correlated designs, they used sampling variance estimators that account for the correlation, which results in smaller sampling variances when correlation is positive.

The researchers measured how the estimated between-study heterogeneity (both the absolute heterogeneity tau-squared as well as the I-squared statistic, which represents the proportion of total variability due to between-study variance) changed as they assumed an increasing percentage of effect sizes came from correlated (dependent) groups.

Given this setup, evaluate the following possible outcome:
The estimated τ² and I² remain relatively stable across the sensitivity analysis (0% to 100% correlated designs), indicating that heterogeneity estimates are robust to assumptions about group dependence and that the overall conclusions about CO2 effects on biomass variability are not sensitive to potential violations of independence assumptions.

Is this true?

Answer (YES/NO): NO